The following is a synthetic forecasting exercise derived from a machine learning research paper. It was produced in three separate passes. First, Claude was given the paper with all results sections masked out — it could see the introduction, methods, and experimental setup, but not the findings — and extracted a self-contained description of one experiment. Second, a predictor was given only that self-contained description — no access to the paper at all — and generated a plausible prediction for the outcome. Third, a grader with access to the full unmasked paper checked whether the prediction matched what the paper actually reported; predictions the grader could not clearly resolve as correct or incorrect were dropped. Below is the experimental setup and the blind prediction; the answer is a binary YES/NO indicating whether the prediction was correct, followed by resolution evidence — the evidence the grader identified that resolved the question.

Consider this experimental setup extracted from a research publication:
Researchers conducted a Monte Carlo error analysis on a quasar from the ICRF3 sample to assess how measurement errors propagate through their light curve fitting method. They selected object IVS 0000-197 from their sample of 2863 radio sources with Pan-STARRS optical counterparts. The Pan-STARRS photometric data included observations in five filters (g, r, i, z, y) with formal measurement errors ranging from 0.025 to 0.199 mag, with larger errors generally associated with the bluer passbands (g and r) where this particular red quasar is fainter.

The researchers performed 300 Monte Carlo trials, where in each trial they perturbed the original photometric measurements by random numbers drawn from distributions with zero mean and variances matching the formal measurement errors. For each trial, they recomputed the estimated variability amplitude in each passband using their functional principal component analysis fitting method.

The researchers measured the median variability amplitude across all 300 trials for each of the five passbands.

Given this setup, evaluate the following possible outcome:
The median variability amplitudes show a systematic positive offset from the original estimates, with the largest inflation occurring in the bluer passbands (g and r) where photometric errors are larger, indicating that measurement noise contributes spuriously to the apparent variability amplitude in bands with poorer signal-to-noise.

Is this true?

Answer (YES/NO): NO